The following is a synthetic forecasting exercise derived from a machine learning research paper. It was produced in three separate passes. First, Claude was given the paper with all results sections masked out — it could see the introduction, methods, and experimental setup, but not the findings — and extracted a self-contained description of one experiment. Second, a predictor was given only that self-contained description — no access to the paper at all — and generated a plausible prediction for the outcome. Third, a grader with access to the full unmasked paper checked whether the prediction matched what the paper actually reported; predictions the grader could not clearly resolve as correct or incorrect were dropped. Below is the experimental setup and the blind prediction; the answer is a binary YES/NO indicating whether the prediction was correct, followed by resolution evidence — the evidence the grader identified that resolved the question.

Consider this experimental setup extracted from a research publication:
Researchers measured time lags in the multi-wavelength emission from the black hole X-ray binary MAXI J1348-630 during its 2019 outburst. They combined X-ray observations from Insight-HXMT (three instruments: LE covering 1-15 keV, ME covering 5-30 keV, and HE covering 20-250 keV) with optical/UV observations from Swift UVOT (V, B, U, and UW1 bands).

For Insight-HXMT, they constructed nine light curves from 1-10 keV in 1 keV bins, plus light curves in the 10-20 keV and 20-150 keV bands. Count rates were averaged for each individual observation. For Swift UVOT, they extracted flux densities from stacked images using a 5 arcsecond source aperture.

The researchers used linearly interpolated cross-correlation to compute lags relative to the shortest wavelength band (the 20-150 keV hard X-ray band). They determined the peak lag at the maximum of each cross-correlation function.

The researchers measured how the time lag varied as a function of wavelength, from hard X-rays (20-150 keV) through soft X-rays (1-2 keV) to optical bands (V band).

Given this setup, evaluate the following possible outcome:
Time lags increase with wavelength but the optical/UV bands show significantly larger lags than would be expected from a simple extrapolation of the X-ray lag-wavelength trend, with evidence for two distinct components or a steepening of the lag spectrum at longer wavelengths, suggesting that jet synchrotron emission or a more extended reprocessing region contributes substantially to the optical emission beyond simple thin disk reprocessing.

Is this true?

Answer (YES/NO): NO